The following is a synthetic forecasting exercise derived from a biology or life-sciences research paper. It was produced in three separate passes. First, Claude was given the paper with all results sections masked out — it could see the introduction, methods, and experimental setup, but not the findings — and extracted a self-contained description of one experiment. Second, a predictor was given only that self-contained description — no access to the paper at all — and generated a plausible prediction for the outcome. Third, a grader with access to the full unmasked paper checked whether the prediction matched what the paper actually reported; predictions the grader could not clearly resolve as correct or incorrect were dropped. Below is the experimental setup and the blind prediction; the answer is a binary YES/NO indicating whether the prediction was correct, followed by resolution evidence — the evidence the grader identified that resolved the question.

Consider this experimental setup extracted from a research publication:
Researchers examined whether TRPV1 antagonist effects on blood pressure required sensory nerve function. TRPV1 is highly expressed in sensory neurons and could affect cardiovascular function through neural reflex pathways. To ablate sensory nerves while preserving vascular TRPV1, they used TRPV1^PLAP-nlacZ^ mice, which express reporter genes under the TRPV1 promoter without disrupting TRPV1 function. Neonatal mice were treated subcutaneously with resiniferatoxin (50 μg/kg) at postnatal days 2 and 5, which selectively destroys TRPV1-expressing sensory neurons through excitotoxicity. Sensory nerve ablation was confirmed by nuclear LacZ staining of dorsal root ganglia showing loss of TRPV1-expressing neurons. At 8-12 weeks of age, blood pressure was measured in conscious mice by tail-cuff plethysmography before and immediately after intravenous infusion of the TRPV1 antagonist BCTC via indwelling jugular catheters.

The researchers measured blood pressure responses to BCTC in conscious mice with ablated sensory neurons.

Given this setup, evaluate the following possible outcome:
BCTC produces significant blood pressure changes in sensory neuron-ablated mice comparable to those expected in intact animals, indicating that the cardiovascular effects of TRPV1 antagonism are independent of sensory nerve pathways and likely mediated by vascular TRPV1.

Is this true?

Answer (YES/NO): YES